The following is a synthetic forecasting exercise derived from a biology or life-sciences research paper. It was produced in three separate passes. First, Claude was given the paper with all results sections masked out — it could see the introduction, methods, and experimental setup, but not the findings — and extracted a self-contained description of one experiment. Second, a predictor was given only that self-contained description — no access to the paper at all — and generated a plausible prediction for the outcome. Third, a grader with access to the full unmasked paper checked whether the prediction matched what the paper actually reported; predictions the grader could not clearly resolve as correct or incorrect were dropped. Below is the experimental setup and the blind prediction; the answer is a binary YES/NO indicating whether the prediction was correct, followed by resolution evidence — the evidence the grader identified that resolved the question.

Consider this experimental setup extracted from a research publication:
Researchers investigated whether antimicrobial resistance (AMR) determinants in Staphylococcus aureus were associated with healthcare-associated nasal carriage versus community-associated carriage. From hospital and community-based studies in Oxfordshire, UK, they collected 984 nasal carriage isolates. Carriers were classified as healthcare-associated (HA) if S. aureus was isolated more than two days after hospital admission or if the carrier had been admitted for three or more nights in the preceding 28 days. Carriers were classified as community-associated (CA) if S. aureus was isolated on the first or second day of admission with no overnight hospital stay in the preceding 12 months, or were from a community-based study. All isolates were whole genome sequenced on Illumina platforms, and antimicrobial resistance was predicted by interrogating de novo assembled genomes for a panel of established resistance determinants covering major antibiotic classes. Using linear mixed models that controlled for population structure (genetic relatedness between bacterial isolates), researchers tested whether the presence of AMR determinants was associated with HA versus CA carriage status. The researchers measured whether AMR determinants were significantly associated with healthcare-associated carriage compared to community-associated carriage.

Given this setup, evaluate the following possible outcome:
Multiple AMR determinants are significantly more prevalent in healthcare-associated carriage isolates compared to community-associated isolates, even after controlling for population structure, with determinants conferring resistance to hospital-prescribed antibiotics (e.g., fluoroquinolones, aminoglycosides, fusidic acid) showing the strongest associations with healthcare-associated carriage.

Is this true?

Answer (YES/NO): NO